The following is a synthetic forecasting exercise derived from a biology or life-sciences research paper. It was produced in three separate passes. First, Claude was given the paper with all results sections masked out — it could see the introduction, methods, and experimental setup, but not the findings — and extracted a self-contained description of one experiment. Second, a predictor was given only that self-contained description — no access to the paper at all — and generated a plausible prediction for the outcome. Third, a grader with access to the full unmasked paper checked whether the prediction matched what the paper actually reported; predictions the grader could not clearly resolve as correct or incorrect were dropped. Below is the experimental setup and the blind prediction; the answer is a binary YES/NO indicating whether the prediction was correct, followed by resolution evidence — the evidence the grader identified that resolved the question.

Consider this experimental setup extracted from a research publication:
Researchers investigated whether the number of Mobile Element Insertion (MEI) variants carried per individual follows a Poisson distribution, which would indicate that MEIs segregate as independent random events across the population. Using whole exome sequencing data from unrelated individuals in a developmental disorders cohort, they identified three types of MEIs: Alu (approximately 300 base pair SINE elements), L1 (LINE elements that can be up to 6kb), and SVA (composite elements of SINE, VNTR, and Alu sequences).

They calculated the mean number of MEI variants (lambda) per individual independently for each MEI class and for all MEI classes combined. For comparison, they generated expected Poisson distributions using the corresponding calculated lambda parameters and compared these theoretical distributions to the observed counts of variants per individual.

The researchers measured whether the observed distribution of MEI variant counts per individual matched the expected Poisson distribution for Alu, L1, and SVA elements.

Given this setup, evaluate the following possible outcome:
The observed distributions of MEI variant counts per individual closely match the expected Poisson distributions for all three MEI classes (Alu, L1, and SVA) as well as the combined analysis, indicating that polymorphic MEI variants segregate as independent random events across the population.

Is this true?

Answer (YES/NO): YES